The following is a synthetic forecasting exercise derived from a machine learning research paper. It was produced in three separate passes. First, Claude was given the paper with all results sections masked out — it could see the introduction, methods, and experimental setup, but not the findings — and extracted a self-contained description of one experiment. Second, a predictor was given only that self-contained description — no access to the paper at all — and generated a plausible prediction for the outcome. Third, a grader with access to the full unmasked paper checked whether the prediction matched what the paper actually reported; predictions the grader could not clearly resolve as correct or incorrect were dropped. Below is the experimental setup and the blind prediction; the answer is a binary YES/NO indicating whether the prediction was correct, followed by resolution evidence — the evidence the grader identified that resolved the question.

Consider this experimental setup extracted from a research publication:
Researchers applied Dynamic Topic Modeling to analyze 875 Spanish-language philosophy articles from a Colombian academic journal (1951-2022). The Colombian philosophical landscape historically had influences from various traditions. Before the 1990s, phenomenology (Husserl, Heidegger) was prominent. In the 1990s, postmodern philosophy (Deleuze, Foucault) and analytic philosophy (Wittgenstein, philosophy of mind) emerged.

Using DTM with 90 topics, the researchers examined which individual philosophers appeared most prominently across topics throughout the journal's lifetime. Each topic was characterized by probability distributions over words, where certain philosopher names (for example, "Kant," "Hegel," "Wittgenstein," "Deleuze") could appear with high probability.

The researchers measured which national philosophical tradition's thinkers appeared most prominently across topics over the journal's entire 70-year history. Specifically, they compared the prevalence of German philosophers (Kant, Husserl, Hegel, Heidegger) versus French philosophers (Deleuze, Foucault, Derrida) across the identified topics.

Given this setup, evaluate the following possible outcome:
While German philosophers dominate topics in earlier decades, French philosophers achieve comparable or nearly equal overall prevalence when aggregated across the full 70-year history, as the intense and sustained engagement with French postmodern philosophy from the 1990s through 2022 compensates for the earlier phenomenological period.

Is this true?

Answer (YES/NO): NO